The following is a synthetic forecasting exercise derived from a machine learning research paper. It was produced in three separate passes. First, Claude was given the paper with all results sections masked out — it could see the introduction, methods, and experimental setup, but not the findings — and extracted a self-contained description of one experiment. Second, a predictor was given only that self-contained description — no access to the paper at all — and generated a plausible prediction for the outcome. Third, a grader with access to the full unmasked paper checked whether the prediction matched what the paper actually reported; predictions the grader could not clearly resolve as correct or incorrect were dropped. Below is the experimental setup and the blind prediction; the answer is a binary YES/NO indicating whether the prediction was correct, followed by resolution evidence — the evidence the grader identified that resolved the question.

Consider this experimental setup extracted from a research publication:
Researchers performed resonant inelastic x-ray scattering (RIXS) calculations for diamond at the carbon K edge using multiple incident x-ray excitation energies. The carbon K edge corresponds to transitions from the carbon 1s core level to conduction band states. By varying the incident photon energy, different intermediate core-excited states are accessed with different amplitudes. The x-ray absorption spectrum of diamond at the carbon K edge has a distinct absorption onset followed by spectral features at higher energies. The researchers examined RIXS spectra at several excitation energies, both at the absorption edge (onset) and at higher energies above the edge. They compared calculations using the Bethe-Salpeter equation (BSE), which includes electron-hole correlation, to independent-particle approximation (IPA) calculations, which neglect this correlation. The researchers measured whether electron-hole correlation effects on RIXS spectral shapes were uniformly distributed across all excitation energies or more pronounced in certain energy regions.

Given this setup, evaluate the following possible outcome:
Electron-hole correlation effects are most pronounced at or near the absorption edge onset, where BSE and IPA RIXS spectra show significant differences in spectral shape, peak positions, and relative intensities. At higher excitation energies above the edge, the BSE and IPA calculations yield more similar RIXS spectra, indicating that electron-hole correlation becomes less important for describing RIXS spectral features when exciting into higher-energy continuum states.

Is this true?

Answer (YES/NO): YES